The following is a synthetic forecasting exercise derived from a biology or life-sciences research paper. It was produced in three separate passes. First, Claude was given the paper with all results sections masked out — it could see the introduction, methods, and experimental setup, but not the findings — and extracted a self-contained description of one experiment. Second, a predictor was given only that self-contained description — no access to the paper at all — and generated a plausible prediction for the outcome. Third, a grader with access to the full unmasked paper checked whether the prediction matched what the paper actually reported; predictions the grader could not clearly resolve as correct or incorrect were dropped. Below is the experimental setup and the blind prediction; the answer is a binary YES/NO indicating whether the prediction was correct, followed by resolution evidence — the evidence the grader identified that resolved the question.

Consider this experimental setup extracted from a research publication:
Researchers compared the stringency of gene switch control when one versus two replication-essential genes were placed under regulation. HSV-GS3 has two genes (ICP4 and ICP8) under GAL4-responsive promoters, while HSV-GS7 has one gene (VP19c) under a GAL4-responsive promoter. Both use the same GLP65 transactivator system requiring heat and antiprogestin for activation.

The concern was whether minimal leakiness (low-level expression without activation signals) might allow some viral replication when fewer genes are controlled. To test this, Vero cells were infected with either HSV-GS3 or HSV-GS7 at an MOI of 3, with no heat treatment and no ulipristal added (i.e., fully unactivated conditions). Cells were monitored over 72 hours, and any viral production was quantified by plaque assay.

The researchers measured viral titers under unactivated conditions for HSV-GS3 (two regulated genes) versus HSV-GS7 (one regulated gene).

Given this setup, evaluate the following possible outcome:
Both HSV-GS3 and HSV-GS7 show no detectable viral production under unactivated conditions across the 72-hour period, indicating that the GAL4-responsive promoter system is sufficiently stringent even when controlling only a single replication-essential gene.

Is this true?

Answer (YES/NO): YES